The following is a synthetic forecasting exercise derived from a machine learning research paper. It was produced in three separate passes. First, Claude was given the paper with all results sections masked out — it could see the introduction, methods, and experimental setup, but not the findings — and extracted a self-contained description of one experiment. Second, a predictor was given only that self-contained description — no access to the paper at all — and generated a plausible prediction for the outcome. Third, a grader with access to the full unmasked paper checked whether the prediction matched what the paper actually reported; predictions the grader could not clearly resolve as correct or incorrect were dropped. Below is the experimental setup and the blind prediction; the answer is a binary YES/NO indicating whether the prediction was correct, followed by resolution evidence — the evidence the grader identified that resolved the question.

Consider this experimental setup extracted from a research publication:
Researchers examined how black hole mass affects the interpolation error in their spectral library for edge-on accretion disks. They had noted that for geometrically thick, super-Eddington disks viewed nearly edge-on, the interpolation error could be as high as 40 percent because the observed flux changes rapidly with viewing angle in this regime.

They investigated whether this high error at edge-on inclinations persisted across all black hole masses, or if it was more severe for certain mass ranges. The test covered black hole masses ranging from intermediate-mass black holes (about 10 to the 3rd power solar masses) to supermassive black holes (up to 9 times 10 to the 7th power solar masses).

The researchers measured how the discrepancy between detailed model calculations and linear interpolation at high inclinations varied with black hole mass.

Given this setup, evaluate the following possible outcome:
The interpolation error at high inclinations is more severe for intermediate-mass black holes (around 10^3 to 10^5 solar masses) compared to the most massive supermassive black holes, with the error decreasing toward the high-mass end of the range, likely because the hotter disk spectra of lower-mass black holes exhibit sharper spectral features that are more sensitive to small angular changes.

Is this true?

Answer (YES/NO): YES